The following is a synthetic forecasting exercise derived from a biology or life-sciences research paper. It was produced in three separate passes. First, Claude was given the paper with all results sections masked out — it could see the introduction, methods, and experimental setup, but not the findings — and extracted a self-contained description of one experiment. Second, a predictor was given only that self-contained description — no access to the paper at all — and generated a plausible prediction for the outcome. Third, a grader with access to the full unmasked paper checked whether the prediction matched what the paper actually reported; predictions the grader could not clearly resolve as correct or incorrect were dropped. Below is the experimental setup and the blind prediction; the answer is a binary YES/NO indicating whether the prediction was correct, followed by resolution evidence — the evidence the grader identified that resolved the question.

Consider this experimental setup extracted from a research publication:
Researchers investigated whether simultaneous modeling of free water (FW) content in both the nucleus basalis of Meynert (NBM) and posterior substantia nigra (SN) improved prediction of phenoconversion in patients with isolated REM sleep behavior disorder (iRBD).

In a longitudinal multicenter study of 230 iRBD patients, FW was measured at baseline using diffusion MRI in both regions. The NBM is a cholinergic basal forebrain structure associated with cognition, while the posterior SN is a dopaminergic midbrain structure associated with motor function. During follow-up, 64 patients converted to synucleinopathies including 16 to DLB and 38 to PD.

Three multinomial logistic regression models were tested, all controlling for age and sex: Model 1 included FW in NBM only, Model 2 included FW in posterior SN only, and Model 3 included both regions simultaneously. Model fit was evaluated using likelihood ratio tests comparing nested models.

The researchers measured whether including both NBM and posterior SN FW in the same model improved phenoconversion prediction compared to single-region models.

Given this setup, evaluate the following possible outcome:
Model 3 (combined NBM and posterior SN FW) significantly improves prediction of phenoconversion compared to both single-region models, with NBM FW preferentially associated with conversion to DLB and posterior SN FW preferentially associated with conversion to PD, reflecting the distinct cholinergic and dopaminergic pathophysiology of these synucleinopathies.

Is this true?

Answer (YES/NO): NO